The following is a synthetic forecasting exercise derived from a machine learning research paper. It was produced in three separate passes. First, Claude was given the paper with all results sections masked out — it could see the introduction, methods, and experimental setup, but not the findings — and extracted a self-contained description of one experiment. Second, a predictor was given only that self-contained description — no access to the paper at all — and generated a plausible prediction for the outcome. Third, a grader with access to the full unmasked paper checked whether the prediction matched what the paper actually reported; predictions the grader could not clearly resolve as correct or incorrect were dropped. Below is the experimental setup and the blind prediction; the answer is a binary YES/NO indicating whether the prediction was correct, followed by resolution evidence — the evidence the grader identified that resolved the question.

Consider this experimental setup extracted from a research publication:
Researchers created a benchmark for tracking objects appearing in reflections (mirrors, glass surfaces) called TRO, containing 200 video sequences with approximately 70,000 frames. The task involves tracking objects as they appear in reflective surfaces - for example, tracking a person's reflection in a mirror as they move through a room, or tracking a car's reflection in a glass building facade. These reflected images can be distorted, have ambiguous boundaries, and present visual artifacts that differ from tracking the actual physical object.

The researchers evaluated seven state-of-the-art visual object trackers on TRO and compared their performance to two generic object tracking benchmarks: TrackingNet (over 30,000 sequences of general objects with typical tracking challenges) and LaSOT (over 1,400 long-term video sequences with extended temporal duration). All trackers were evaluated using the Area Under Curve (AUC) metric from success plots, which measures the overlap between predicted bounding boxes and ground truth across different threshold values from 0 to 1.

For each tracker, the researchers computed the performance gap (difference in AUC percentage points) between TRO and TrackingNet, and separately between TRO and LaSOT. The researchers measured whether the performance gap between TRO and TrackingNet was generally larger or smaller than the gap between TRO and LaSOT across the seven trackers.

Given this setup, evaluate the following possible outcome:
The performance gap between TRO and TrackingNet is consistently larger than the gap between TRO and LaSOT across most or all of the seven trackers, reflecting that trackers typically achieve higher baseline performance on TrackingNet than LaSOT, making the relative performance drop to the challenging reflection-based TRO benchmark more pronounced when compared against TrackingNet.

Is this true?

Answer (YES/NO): YES